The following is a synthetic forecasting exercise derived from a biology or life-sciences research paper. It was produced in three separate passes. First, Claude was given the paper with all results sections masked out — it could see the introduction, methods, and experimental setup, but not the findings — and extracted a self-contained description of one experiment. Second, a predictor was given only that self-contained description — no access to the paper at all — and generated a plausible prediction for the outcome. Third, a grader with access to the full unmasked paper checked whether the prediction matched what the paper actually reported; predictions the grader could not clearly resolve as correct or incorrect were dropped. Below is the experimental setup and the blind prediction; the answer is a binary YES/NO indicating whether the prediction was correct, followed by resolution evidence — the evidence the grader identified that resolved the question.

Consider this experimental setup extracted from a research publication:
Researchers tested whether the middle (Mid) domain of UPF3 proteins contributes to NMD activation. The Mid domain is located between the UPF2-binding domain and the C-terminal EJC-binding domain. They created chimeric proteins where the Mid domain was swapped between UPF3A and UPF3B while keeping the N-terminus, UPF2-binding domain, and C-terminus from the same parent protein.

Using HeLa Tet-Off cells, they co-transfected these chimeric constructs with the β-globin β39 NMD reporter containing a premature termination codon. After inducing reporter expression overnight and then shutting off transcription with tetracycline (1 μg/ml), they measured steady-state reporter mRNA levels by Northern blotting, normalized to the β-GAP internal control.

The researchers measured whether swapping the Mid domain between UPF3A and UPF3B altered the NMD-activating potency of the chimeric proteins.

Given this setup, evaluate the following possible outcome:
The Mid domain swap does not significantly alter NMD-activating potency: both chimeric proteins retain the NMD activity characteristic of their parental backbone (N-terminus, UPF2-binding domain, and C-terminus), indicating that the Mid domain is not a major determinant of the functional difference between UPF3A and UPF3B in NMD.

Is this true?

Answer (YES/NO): NO